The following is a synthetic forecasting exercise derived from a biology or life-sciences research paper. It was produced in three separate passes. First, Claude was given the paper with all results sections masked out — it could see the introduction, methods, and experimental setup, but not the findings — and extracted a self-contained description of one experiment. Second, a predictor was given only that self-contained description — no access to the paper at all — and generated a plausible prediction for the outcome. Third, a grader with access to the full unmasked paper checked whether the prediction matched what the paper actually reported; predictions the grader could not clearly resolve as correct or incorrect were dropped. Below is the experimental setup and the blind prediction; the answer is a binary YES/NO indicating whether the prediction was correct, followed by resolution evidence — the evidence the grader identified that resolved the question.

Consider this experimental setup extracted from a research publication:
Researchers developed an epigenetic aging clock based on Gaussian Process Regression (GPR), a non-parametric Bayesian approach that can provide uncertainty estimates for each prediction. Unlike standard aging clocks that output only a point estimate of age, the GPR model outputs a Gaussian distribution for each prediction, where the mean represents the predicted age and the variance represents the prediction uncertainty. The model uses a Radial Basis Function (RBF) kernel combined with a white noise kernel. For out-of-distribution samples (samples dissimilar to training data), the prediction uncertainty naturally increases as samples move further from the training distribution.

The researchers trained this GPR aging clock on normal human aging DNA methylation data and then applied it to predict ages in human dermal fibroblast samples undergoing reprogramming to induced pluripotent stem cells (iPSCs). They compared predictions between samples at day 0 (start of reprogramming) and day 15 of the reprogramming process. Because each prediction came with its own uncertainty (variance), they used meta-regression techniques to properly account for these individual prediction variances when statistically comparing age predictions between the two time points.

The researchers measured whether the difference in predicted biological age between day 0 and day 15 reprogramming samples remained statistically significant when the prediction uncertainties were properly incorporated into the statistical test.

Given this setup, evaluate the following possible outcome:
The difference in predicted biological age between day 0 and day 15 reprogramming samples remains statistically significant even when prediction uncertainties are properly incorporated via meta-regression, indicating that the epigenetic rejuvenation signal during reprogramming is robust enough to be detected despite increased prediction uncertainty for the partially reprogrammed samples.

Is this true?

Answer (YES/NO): NO